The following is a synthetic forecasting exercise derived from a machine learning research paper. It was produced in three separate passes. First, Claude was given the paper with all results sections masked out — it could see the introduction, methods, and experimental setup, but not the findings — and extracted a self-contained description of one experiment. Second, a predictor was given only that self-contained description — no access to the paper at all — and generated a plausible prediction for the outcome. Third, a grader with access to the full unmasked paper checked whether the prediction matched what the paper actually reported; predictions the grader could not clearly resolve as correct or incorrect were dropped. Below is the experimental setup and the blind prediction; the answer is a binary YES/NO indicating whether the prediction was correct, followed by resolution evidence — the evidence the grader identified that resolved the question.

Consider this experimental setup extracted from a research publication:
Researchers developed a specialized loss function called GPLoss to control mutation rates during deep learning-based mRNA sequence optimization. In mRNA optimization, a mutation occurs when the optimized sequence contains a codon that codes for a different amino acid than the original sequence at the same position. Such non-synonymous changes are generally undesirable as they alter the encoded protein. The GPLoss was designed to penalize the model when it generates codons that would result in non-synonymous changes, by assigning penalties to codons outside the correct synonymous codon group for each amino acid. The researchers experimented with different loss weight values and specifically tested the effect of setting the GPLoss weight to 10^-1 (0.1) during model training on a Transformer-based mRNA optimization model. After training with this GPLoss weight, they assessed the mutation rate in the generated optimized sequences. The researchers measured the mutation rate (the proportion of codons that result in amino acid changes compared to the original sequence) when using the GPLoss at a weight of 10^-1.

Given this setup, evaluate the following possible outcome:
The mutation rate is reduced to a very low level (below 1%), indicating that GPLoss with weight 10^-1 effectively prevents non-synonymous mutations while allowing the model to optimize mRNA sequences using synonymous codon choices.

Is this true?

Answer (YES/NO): YES